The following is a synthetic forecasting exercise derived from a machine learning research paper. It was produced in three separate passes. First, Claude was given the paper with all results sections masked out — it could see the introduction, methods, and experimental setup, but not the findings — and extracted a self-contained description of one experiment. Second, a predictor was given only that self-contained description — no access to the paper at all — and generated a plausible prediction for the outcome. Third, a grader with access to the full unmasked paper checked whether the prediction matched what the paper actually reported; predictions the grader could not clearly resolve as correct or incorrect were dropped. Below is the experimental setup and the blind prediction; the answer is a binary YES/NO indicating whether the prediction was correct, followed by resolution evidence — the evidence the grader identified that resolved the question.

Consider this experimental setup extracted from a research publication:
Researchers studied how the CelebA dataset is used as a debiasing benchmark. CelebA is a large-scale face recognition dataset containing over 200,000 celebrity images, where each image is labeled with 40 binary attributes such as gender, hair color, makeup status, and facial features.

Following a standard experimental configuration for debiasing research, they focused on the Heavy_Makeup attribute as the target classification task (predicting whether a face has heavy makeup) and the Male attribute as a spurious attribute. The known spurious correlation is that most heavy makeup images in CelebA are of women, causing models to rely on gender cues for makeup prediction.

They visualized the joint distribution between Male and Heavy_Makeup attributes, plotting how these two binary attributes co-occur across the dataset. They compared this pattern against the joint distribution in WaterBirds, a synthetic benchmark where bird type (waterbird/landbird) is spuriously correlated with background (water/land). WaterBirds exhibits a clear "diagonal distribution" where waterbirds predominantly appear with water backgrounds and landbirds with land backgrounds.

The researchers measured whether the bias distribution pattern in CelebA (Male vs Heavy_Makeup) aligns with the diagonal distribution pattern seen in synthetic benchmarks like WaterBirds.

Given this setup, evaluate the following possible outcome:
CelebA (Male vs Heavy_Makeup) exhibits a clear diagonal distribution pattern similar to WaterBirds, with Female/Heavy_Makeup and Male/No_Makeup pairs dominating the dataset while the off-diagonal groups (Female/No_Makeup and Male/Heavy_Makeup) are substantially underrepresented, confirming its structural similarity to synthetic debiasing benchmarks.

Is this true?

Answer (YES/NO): YES